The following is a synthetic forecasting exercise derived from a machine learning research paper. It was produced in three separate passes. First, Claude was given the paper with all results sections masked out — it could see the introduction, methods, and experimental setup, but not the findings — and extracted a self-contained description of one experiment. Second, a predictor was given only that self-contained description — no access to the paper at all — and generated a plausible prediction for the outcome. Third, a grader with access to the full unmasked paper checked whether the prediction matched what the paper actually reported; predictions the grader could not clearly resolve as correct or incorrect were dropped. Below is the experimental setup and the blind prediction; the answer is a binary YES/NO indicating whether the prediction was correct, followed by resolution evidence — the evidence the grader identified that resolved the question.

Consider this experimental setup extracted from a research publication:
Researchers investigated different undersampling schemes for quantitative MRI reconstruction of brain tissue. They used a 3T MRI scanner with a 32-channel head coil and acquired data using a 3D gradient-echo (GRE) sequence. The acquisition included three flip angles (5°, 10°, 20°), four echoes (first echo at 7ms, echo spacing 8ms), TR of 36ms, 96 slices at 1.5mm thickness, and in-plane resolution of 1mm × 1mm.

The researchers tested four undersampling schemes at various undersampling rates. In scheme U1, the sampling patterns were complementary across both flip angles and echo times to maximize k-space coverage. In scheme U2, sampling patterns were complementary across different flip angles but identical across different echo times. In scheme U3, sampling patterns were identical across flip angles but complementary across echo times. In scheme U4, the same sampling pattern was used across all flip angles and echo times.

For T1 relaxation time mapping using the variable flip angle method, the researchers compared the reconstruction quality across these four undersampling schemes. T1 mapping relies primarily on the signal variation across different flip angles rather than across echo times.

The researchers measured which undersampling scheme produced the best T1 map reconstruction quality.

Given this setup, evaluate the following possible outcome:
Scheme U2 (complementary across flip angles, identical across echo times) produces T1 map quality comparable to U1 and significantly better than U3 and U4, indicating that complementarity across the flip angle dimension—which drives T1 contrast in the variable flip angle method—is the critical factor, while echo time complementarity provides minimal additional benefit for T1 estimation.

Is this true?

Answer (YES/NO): NO